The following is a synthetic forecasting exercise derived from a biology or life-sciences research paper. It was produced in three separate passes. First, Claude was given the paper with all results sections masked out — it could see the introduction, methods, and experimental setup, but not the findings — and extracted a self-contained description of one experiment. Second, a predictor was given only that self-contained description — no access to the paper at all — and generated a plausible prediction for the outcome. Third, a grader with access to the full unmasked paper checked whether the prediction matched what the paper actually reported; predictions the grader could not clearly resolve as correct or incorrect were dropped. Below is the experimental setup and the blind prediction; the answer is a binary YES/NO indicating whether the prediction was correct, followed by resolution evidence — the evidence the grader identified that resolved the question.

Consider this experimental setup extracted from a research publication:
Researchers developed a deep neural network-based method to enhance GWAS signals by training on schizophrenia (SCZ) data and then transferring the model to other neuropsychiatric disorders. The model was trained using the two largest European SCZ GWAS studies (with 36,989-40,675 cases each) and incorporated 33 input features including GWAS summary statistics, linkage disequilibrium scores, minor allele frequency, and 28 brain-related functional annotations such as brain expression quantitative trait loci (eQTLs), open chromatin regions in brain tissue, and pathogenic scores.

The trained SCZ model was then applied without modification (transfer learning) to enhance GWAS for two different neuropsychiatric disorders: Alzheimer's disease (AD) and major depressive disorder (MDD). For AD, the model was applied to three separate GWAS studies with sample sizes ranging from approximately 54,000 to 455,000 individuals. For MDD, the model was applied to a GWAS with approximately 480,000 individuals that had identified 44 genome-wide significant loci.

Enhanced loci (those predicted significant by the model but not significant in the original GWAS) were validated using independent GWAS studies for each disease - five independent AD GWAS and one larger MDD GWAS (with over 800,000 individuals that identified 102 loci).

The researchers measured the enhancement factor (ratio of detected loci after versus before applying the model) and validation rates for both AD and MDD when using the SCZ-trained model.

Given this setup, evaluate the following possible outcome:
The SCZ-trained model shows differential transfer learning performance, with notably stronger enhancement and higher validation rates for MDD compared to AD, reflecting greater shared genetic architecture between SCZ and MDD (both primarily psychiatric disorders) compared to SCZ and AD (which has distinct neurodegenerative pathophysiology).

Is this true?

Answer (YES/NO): NO